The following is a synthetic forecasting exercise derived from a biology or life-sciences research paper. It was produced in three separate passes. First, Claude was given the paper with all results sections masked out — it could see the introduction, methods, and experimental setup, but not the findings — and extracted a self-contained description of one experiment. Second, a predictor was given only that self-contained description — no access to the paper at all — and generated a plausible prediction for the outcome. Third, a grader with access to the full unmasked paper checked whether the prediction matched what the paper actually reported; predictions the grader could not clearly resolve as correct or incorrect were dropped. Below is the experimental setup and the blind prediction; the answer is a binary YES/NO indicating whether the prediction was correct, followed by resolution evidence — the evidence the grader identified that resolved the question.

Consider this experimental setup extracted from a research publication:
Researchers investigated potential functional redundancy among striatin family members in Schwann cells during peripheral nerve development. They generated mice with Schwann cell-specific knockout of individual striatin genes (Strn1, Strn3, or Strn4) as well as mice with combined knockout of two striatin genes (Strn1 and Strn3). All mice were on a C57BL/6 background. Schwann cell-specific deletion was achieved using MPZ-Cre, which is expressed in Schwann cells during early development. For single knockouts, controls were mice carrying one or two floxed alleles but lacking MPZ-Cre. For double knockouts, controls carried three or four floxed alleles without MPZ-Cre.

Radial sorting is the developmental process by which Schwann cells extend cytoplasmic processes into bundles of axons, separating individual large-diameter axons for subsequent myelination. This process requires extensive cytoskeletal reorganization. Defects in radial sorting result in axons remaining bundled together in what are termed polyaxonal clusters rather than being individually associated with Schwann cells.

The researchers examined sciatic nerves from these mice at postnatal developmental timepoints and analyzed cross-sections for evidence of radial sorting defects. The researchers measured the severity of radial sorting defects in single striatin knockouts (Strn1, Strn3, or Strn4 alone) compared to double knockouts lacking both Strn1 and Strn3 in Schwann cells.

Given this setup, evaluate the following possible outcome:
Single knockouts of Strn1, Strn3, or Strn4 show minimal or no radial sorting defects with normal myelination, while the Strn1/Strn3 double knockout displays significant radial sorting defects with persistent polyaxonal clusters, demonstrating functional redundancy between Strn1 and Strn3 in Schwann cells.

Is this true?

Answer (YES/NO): YES